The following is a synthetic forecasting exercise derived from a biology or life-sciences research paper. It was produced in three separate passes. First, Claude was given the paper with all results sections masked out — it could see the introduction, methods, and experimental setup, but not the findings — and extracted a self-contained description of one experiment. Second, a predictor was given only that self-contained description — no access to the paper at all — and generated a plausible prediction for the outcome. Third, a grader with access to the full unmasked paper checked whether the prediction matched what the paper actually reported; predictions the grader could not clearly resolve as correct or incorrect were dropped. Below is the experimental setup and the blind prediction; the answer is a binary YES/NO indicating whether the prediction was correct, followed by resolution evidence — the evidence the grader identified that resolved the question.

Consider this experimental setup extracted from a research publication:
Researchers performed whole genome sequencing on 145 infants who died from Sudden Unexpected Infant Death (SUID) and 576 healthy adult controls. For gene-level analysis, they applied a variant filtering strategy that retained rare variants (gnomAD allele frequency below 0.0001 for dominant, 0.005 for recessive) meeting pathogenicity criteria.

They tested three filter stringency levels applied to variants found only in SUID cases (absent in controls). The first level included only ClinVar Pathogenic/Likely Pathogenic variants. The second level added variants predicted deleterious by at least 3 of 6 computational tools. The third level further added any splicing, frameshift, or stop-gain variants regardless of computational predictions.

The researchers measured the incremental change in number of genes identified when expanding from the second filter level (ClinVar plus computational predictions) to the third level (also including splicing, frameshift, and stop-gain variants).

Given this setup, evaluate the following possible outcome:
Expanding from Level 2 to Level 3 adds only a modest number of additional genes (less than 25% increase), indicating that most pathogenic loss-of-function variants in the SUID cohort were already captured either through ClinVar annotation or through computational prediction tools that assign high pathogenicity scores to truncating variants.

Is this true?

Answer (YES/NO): NO